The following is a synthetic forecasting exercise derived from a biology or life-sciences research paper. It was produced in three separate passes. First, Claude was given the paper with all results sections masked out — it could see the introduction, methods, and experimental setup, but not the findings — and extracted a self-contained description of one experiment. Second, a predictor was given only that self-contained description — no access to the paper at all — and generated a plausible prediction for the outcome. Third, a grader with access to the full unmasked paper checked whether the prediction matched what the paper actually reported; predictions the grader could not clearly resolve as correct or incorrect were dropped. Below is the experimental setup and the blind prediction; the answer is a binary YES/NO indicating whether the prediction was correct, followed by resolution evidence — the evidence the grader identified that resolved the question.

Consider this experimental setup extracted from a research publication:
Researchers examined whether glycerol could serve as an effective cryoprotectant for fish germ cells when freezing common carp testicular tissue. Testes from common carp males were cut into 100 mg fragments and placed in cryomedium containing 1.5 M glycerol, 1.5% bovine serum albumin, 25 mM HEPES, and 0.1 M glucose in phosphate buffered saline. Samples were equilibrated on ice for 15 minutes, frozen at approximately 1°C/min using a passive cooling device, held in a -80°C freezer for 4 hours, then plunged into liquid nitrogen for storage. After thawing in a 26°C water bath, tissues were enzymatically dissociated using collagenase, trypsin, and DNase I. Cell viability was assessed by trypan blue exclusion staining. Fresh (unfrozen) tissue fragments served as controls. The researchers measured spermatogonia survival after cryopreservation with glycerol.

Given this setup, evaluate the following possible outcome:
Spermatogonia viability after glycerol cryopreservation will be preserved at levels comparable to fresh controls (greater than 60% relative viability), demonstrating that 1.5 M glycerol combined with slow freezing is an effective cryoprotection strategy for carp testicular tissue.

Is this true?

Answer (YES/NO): NO